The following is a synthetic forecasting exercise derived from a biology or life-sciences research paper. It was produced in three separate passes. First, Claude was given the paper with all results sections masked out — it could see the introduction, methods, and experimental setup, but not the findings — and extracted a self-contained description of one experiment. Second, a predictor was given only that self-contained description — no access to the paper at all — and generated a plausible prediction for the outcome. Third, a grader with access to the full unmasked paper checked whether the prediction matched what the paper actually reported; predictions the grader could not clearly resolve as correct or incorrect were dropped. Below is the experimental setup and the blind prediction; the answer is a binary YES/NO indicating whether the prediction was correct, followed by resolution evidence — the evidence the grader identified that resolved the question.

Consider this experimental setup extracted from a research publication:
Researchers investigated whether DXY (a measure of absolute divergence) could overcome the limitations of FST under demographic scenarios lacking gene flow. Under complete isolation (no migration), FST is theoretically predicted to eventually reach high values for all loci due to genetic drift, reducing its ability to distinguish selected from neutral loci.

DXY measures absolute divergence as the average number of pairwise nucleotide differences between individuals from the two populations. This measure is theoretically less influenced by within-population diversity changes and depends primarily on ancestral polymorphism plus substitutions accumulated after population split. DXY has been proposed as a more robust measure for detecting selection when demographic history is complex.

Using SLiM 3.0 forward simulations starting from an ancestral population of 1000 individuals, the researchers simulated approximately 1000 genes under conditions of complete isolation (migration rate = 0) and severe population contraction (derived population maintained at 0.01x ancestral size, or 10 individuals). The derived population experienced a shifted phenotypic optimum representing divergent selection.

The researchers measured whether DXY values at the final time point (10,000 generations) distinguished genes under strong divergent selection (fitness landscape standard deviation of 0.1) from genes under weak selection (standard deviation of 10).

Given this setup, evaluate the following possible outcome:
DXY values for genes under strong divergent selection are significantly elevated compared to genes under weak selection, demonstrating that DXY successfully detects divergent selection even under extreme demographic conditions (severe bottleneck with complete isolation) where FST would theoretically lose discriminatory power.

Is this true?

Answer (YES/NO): NO